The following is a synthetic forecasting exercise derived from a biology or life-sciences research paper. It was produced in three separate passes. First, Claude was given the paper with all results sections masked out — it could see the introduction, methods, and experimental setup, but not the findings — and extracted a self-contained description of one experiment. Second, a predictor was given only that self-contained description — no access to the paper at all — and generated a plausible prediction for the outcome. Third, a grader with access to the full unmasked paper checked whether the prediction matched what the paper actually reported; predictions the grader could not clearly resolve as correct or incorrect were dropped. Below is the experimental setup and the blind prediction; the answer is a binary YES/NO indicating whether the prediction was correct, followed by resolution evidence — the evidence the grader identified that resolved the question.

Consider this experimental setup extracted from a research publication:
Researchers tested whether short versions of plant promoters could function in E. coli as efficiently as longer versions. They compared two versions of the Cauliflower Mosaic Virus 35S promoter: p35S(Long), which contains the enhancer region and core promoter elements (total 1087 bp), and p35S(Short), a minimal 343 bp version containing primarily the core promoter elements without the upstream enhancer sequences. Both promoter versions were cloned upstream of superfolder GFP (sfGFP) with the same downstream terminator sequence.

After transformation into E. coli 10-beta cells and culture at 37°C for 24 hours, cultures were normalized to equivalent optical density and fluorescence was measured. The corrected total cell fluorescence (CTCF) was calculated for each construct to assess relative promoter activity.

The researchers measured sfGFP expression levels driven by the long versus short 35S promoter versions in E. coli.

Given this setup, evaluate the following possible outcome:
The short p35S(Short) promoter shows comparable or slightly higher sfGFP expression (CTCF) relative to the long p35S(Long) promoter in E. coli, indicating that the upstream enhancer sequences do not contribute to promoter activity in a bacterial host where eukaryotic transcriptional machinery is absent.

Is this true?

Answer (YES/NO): YES